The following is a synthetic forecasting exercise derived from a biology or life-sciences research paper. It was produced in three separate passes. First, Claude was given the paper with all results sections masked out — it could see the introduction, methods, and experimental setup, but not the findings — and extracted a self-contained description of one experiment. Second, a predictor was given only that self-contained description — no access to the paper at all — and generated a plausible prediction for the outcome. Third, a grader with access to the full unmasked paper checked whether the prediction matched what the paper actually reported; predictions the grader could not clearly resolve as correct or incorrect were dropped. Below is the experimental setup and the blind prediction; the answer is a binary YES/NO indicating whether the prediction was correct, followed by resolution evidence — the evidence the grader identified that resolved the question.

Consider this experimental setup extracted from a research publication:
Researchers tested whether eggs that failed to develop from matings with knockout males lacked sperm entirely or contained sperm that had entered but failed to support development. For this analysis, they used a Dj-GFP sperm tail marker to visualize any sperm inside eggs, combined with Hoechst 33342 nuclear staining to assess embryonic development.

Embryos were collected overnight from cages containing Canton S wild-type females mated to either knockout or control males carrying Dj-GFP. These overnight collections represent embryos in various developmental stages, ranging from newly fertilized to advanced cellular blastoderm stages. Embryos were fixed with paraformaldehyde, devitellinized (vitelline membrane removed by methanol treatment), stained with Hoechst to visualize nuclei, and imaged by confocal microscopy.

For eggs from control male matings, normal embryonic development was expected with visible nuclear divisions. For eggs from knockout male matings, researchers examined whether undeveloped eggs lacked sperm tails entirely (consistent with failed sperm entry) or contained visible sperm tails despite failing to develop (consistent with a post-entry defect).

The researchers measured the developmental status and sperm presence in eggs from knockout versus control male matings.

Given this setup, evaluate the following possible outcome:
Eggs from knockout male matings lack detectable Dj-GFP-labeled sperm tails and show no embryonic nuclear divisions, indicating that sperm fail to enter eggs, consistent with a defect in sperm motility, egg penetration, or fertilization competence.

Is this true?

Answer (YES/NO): YES